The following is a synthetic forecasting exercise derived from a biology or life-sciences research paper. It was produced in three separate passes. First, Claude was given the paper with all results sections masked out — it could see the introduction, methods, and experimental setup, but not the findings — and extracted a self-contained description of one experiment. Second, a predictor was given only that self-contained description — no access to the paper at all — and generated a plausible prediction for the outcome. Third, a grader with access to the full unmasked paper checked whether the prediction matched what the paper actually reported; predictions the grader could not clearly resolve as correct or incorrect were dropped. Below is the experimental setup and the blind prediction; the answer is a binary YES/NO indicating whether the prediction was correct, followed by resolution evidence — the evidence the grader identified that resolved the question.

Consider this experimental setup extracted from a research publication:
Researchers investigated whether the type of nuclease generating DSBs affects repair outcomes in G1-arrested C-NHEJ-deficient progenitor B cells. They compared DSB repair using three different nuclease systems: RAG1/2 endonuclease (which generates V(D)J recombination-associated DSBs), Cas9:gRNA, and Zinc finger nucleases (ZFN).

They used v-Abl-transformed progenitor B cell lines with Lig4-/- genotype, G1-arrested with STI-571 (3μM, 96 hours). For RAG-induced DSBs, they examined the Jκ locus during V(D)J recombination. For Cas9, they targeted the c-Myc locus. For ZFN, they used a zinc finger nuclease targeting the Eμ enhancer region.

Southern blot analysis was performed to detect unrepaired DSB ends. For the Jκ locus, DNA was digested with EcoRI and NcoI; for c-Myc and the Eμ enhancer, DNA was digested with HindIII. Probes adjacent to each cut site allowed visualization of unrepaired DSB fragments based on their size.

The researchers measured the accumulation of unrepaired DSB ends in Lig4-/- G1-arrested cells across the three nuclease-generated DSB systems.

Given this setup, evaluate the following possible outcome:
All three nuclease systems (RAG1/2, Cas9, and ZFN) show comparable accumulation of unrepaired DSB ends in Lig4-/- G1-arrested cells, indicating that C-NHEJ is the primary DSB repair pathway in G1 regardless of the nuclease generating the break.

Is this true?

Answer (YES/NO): YES